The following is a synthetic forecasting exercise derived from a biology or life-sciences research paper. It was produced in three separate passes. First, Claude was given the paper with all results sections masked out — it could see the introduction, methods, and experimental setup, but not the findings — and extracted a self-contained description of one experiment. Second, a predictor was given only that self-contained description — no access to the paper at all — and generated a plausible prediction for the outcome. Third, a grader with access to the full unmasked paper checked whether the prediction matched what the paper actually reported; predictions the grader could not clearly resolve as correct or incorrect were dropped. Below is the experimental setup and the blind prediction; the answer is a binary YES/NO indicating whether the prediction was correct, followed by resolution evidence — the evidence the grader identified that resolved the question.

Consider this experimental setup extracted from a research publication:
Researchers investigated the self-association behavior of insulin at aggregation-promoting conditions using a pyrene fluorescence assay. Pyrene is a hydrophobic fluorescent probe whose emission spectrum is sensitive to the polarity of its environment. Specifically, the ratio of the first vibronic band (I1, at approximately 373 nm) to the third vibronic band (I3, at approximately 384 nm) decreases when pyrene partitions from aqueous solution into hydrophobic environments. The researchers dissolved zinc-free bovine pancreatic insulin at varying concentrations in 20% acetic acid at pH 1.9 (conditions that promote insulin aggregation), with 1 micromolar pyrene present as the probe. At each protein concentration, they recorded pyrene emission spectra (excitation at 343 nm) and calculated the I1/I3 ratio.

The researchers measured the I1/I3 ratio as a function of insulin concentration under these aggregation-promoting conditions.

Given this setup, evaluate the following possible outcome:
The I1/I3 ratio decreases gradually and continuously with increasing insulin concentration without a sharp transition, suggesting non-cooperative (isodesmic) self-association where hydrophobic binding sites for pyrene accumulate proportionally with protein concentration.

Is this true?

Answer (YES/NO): NO